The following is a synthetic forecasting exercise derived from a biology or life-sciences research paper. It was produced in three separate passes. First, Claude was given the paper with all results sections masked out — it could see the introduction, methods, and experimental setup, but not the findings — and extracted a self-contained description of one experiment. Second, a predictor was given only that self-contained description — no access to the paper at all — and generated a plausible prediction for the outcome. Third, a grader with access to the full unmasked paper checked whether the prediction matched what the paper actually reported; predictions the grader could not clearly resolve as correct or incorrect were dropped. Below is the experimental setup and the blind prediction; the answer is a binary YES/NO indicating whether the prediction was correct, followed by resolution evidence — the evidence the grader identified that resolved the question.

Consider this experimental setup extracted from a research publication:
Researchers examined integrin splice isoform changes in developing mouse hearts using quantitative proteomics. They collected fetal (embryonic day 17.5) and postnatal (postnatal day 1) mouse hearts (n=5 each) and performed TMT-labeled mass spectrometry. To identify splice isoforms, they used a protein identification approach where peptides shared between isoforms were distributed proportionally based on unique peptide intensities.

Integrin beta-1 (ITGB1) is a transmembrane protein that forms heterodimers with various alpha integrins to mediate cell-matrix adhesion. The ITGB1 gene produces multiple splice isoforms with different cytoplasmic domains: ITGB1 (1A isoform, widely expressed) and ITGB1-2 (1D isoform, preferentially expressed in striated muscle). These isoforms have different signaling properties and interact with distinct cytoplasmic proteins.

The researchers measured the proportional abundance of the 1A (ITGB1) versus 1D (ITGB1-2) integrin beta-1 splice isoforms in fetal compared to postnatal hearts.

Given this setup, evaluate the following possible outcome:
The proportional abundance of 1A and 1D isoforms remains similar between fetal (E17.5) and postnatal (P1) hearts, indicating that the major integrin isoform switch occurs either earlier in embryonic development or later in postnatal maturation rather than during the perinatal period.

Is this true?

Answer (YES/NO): NO